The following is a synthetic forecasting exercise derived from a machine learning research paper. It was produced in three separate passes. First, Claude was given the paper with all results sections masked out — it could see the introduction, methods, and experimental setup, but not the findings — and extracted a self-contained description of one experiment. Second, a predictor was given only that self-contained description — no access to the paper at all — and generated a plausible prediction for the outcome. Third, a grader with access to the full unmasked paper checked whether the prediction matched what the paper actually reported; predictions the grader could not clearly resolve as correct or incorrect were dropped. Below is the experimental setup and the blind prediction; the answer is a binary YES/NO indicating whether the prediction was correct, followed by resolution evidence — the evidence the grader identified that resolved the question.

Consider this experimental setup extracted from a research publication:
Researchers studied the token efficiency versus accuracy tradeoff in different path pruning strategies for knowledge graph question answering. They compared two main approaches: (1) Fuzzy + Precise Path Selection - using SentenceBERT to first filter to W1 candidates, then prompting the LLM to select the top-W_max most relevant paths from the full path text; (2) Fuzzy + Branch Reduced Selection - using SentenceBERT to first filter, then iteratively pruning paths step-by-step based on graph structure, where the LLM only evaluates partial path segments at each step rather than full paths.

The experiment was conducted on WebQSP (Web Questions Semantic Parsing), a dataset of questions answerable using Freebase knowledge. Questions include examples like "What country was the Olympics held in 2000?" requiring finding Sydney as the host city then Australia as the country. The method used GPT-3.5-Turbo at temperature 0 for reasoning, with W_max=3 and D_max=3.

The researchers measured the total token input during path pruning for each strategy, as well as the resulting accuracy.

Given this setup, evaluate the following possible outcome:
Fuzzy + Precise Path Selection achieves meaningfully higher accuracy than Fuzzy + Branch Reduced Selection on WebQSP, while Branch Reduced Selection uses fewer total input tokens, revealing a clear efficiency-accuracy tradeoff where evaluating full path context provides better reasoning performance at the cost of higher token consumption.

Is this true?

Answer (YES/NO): NO